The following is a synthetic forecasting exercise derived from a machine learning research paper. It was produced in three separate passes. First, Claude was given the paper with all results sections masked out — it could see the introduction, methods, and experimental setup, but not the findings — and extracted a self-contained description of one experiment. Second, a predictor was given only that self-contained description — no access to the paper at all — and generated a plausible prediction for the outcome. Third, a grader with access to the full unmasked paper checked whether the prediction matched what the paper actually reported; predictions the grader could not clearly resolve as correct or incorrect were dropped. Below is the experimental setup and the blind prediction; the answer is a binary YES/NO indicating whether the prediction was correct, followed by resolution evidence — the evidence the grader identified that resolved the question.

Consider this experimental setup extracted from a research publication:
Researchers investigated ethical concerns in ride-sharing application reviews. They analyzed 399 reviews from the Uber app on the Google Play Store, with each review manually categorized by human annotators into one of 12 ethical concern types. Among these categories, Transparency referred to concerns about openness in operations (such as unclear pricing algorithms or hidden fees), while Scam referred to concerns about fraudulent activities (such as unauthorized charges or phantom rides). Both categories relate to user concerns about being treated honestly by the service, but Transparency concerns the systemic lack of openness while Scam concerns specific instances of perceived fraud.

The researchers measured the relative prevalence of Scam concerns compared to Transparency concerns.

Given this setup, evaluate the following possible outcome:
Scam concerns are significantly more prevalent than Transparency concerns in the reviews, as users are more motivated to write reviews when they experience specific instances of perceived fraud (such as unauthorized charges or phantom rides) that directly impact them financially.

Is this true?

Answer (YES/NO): YES